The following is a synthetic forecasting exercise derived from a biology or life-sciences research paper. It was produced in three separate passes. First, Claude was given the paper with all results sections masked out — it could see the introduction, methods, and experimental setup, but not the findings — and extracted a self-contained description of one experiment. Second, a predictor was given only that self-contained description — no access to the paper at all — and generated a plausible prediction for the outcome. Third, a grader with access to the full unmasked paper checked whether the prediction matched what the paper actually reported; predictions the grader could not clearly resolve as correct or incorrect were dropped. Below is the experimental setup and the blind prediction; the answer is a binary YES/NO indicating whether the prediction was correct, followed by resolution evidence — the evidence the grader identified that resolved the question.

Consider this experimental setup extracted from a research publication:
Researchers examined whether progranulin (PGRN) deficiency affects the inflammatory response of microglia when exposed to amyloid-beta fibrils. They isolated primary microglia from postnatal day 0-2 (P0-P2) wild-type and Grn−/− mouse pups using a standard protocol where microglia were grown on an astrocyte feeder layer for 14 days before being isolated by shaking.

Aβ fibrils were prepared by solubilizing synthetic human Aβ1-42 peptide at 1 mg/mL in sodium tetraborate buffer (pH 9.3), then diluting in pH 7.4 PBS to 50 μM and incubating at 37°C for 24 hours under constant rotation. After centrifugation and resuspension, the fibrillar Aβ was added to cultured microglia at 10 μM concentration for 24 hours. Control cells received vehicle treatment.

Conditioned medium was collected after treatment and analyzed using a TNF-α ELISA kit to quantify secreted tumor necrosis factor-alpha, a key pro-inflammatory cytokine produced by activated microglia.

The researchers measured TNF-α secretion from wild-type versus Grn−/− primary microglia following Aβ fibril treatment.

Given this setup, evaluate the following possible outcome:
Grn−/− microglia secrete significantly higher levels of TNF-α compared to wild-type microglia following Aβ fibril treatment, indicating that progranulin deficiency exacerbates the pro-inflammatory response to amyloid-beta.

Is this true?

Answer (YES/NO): YES